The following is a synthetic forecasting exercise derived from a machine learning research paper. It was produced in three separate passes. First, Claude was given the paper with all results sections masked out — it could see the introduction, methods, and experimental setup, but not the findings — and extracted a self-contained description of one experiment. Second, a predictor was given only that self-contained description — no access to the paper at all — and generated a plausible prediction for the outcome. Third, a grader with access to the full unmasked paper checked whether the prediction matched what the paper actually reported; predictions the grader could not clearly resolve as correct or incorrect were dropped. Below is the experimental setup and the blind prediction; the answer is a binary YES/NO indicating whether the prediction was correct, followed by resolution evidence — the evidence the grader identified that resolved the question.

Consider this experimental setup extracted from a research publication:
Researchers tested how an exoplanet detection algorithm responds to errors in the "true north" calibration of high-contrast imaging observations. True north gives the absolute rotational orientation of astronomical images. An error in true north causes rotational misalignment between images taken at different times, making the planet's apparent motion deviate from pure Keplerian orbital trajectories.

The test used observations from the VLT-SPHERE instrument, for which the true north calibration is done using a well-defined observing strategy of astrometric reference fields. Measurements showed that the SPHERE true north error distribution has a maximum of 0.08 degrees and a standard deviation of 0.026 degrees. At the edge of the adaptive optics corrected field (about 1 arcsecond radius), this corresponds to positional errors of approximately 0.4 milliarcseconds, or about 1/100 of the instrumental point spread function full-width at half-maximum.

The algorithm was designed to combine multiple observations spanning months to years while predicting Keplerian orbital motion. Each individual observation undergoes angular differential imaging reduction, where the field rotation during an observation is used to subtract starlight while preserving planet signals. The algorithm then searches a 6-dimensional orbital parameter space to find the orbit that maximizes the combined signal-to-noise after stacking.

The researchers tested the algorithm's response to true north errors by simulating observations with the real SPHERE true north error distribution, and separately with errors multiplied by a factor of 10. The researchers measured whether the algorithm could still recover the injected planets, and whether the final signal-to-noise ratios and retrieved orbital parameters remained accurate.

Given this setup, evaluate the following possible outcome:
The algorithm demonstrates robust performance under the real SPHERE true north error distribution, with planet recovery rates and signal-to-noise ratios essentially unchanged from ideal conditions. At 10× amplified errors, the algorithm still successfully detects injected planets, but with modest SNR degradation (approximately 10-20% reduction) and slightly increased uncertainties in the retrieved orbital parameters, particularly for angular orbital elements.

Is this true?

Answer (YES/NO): NO